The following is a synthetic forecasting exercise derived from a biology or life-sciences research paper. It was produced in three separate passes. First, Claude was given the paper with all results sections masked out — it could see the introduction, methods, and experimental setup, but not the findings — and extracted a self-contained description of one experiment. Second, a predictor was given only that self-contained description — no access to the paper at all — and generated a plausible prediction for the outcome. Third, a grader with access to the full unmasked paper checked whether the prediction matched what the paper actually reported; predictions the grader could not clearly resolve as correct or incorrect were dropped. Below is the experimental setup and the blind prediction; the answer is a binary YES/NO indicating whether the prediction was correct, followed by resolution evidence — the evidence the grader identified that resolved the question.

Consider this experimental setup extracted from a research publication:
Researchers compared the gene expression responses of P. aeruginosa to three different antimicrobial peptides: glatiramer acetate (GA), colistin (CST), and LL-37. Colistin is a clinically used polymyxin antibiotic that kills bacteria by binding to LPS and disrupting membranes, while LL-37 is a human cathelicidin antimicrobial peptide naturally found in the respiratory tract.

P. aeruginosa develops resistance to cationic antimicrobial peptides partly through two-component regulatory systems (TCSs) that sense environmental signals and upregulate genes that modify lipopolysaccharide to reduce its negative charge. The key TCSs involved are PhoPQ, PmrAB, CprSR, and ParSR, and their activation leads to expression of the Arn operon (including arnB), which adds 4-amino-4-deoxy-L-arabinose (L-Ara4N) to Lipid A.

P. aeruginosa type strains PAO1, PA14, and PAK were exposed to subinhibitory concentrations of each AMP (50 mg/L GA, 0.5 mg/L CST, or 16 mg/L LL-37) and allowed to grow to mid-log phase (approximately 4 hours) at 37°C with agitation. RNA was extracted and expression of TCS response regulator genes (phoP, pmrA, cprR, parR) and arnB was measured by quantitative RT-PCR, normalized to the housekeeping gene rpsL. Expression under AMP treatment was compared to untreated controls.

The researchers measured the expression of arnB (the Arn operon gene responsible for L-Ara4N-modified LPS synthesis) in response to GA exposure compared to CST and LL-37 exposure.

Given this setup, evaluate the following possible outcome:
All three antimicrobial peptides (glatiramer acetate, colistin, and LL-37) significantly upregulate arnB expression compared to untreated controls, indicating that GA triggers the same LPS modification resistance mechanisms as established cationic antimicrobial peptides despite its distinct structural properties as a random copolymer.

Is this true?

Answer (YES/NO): NO